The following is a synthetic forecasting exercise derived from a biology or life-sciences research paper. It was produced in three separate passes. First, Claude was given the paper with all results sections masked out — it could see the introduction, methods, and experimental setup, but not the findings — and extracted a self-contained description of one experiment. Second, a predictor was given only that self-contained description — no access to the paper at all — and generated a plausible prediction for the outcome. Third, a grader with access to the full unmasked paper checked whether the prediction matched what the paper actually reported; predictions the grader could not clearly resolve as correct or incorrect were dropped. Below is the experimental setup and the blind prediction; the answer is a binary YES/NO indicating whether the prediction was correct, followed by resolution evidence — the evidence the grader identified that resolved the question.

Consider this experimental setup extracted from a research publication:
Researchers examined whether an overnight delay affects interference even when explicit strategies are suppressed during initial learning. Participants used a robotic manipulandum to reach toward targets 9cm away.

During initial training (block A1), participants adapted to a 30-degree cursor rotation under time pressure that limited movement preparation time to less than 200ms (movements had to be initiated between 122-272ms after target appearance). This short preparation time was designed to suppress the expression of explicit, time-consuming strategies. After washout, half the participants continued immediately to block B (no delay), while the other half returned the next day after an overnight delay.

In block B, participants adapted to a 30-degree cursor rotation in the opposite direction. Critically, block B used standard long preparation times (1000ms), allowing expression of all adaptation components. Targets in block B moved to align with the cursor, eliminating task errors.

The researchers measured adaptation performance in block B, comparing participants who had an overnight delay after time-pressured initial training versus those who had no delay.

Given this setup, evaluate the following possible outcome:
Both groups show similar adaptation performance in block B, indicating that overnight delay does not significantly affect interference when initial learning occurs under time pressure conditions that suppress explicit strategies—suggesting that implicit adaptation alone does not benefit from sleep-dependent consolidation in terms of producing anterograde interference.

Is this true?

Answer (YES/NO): NO